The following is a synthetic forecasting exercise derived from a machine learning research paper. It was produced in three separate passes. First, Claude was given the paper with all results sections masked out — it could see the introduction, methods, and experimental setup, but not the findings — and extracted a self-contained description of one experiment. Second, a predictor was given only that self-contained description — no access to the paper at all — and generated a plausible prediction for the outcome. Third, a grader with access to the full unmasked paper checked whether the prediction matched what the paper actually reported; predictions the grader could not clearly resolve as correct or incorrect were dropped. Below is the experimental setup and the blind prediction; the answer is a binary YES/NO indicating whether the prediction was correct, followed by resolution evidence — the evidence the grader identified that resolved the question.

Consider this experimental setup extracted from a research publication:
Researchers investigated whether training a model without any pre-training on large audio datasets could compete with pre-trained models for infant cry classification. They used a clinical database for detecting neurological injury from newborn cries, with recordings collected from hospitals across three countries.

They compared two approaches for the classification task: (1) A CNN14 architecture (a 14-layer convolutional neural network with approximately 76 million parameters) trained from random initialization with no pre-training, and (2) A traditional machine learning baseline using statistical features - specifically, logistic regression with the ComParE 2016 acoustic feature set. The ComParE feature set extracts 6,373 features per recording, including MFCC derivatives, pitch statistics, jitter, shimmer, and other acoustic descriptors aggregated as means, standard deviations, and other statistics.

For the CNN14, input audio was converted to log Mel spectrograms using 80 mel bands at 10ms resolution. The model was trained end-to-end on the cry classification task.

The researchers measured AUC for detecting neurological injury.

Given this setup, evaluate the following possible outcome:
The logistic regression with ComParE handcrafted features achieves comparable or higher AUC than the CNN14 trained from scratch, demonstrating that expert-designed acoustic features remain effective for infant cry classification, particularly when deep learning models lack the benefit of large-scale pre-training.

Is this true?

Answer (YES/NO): YES